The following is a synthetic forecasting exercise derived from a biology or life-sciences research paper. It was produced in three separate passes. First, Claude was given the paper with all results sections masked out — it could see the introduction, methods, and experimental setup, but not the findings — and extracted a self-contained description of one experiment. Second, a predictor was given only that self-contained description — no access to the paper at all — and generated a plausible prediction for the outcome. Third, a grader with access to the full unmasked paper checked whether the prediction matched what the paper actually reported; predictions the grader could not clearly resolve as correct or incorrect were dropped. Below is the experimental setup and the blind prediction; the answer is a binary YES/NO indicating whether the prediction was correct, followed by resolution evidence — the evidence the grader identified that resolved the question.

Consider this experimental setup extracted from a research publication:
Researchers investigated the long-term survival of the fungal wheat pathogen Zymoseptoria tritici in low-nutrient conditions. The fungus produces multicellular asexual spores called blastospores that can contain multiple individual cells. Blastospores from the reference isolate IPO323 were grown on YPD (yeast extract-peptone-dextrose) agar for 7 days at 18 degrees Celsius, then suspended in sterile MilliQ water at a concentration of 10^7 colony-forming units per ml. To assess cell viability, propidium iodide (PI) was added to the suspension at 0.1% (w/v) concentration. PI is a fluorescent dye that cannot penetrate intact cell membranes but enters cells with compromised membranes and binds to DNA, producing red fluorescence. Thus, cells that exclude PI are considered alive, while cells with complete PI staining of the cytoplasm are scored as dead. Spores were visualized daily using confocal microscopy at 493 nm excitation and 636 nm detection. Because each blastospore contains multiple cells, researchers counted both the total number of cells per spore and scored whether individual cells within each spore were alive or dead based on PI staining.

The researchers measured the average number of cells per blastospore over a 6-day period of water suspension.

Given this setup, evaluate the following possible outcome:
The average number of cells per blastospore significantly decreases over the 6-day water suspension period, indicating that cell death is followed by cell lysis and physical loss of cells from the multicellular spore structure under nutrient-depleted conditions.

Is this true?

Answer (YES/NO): NO